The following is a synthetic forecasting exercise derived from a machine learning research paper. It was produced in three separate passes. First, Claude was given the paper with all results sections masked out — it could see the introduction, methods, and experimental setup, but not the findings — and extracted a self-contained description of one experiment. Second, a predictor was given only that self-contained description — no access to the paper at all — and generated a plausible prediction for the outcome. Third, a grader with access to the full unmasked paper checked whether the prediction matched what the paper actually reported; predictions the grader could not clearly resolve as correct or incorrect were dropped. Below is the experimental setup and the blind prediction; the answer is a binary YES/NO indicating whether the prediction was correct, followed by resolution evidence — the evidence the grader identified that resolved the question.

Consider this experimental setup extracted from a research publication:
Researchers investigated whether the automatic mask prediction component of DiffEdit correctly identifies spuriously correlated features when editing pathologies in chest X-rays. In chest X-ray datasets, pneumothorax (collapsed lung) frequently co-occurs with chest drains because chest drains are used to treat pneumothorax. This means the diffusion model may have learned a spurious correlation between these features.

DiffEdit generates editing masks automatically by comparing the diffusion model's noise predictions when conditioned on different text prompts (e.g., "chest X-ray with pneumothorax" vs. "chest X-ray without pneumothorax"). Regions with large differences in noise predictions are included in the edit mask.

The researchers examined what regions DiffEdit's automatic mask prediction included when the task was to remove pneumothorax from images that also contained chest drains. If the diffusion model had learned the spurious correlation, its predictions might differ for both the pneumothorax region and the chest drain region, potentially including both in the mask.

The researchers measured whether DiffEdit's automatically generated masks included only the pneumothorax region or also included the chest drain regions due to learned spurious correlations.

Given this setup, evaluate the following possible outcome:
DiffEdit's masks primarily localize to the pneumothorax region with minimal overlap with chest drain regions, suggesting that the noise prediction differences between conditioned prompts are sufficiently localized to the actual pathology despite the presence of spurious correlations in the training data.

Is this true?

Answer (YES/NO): NO